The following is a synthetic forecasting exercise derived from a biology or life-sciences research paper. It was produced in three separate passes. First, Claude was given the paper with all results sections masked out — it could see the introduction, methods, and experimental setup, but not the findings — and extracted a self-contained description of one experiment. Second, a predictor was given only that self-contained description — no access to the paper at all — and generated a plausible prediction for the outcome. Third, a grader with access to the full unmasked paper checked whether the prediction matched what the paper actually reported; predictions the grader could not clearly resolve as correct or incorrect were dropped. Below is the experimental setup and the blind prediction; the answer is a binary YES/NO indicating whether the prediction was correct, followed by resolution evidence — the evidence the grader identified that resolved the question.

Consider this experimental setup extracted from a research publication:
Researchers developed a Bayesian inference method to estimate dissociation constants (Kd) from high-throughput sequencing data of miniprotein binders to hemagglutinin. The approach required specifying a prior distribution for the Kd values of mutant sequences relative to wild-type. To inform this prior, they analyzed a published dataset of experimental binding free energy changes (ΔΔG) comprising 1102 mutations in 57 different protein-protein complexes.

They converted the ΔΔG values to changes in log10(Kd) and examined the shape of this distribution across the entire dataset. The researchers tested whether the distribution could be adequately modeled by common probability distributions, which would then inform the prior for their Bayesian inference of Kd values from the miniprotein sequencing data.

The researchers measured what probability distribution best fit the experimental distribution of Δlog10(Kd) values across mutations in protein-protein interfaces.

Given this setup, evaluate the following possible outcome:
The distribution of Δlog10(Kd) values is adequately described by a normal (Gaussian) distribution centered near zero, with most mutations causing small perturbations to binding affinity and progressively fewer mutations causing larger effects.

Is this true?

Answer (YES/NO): NO